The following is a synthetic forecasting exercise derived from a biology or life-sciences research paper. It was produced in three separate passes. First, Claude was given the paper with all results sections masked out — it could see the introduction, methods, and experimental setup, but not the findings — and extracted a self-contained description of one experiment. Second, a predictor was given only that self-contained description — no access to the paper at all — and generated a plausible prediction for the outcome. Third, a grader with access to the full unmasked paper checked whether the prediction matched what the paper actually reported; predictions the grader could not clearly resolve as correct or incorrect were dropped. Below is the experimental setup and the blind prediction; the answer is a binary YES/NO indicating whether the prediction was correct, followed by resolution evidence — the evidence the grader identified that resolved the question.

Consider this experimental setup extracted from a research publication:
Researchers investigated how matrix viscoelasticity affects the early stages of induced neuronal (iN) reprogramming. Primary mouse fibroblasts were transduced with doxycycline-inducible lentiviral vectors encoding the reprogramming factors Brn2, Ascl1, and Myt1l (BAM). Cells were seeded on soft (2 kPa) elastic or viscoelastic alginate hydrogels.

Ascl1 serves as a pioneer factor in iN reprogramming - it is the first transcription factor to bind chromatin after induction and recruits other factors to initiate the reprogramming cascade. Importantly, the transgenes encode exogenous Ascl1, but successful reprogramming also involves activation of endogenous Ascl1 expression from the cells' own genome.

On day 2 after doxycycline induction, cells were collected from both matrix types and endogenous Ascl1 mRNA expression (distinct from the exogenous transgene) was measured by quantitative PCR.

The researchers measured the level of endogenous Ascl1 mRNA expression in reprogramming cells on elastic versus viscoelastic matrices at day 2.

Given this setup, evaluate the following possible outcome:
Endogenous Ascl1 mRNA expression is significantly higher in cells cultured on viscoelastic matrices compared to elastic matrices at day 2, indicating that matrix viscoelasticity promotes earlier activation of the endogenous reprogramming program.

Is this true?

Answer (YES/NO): YES